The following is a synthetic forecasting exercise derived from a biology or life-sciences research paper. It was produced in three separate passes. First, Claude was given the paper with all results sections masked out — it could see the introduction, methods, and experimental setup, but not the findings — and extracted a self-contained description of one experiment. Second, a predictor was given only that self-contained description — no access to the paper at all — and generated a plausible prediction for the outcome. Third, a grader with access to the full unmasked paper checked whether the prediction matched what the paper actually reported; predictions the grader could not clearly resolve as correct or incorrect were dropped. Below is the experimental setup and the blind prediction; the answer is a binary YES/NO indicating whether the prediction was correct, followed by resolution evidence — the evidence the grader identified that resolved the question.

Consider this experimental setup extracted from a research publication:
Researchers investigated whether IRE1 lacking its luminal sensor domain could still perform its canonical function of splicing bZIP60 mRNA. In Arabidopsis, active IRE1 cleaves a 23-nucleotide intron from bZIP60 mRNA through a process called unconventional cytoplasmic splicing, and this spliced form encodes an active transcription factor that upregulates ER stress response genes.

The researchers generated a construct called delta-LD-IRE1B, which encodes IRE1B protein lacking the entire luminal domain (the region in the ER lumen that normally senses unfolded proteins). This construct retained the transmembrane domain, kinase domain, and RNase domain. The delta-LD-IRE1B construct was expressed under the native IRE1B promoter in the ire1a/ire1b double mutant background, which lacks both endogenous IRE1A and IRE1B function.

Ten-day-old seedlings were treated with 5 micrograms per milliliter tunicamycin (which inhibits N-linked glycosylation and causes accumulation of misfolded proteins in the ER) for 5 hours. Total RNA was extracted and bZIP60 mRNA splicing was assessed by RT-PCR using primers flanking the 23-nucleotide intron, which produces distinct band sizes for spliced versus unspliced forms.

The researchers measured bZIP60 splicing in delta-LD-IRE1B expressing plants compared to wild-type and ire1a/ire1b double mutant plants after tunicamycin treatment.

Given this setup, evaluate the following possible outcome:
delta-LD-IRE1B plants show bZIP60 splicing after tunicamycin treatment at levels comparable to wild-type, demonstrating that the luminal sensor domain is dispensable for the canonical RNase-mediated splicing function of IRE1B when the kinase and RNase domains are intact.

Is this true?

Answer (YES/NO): NO